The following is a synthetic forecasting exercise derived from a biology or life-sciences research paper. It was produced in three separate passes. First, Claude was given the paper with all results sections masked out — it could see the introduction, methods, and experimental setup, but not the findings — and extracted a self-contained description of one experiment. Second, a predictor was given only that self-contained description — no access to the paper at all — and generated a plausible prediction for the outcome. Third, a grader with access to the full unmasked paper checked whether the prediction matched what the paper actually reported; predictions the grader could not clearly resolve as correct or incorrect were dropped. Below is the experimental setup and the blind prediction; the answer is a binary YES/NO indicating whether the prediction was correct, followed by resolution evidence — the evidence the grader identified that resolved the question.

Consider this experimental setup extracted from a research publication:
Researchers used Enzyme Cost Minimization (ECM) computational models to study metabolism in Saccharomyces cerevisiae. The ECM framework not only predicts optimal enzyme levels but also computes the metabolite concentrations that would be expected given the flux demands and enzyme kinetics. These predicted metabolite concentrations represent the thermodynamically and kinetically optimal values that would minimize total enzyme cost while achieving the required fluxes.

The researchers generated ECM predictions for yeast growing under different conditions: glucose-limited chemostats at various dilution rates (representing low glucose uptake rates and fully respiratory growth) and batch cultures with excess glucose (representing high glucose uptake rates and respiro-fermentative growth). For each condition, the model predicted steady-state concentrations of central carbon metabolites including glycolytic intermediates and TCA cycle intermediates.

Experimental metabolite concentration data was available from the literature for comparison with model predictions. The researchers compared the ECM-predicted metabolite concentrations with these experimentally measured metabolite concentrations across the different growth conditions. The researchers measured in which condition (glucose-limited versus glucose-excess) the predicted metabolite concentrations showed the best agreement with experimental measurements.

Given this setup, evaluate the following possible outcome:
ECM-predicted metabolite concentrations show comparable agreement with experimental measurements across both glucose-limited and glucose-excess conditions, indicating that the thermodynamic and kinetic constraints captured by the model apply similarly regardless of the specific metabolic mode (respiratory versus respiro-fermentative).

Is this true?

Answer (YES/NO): NO